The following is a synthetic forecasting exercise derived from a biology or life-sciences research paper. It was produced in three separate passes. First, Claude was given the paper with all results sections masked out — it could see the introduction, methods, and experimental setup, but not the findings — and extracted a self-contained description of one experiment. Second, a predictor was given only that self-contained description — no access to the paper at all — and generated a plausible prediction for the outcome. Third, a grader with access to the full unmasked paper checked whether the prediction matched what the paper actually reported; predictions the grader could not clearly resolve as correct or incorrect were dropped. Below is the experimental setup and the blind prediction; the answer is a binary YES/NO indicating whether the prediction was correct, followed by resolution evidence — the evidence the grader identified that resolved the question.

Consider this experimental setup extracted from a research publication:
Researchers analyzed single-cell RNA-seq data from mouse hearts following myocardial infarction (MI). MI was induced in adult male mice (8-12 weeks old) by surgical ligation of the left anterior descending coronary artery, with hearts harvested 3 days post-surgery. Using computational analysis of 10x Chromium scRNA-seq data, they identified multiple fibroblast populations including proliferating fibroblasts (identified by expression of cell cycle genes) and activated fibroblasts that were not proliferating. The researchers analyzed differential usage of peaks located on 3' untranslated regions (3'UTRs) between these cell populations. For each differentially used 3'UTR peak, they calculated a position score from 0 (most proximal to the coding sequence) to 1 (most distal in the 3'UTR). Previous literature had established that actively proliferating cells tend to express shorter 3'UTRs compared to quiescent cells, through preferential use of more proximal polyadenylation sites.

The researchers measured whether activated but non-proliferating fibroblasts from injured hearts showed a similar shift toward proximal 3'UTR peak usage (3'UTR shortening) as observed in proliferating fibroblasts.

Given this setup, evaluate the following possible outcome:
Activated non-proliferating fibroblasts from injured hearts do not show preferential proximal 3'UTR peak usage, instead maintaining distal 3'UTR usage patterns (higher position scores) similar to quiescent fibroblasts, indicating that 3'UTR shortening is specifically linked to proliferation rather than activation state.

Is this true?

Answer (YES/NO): NO